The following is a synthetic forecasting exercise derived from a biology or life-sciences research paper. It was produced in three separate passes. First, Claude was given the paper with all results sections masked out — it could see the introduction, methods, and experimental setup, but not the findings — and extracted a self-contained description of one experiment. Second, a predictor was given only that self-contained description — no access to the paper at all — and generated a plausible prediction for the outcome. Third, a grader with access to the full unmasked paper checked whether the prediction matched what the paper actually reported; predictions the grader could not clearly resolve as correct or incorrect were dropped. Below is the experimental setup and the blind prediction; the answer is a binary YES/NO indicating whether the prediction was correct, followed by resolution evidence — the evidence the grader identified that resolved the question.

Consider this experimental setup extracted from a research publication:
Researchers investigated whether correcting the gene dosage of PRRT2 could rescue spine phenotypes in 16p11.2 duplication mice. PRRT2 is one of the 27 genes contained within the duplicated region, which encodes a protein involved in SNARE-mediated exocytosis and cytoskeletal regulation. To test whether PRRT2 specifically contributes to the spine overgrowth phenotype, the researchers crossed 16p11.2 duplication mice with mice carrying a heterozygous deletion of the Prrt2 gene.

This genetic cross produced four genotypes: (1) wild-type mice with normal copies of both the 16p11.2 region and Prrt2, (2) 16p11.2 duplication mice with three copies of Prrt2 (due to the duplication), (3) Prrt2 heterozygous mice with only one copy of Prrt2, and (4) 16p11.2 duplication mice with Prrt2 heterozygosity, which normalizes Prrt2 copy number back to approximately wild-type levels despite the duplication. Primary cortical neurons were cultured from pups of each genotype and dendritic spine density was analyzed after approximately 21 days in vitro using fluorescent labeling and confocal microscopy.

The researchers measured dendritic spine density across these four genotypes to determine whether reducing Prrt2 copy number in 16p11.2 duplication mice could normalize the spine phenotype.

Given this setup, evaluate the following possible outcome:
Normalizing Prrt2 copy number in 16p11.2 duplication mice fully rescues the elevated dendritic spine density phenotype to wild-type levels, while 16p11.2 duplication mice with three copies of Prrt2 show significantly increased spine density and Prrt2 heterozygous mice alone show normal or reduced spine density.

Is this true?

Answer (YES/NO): YES